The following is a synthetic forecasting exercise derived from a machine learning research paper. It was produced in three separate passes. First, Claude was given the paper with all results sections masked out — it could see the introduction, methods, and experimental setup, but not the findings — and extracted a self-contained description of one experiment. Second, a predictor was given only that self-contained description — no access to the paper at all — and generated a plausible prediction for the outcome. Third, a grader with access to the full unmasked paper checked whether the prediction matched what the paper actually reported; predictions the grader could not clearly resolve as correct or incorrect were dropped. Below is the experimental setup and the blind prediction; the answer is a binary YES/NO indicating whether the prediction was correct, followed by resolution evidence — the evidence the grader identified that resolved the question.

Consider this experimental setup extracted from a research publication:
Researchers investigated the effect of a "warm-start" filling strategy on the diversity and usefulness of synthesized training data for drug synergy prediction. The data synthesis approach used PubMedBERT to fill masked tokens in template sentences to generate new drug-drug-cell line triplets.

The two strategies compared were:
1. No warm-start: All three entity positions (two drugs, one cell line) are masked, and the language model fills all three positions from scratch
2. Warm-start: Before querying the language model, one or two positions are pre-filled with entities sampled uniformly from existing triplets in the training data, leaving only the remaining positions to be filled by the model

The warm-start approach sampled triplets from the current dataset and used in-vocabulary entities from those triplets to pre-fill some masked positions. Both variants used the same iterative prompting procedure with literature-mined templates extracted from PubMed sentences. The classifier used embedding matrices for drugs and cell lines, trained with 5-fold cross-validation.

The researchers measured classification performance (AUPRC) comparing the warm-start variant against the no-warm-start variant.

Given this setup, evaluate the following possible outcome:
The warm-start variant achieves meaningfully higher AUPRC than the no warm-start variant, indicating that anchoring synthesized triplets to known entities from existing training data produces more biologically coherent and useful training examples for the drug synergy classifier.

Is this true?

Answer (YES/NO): YES